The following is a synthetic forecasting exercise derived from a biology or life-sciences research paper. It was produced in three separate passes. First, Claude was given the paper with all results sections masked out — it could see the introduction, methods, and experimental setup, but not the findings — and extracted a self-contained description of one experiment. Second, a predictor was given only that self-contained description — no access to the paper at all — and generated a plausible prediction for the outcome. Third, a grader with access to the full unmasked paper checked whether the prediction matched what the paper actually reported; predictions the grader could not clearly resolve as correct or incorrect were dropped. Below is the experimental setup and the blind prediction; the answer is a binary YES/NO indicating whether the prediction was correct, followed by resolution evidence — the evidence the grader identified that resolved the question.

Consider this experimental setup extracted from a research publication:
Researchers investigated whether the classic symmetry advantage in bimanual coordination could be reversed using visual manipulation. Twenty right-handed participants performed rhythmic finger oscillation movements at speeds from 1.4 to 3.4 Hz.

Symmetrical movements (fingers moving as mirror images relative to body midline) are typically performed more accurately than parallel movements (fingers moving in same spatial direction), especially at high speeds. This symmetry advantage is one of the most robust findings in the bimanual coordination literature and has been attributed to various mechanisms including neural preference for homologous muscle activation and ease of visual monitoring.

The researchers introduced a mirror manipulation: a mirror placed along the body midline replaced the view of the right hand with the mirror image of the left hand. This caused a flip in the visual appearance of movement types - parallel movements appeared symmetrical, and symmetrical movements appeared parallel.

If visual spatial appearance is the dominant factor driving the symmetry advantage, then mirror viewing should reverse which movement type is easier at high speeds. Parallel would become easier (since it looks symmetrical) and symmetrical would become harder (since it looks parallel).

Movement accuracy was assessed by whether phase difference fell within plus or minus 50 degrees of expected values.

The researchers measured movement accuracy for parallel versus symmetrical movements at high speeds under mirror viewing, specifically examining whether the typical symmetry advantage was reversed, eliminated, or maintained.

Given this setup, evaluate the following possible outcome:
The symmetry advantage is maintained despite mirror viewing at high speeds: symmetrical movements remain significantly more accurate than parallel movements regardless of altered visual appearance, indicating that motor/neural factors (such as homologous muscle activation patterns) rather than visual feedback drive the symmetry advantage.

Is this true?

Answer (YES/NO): NO